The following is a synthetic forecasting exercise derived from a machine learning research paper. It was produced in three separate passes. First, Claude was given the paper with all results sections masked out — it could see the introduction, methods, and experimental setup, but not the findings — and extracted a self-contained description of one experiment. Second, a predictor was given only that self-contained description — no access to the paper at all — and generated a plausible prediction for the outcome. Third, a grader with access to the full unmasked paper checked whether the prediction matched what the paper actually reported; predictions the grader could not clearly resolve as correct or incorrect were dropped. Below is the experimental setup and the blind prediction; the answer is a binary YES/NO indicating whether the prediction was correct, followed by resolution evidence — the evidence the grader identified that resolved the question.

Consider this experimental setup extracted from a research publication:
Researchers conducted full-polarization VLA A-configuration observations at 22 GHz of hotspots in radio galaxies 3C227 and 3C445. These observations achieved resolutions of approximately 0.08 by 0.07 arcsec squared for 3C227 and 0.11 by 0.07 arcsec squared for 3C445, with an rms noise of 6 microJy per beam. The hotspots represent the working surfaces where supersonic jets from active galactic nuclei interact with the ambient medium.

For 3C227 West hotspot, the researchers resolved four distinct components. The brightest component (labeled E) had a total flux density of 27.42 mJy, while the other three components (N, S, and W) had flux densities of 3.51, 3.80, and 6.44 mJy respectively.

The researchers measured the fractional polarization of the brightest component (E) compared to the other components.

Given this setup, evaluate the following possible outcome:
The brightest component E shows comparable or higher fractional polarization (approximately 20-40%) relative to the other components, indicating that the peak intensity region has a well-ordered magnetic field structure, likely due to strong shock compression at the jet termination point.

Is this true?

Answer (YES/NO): NO